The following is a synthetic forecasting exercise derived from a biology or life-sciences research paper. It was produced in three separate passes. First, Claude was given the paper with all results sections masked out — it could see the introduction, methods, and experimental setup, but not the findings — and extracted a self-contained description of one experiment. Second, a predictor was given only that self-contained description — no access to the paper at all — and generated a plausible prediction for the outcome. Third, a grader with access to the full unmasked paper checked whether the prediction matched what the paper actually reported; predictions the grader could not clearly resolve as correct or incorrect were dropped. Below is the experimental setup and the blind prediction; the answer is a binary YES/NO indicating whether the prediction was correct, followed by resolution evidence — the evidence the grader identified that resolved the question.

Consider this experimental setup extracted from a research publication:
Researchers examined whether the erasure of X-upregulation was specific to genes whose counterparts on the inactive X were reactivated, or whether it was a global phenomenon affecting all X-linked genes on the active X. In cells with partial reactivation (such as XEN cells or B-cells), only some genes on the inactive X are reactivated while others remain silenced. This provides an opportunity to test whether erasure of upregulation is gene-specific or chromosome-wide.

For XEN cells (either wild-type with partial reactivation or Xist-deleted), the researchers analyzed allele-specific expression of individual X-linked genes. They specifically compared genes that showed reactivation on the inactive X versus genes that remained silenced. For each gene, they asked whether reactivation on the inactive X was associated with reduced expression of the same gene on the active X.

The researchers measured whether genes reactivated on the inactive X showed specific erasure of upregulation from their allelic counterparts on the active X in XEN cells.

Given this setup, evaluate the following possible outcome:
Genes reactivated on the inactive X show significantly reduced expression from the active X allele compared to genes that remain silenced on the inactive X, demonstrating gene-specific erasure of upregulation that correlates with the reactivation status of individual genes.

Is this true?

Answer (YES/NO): NO